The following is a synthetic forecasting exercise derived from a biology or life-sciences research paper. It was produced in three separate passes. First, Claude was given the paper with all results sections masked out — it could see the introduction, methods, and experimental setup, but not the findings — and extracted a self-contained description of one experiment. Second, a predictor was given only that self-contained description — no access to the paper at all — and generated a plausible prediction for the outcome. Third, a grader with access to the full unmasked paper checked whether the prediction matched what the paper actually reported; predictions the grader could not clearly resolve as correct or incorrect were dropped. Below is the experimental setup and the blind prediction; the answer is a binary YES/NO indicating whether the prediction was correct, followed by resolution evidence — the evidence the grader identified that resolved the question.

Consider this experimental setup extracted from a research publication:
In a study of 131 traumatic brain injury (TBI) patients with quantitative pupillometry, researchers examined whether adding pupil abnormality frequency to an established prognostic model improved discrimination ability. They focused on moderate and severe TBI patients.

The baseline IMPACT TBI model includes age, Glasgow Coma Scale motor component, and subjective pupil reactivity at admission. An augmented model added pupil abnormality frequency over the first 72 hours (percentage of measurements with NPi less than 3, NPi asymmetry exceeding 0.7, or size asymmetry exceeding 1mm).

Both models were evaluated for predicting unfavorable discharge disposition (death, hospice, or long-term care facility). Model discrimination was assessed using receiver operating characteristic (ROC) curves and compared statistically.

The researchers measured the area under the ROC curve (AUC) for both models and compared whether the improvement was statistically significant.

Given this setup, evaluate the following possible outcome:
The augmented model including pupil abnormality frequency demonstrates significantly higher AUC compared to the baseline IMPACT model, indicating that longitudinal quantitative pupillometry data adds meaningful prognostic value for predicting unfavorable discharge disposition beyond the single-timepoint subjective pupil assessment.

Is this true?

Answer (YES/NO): NO